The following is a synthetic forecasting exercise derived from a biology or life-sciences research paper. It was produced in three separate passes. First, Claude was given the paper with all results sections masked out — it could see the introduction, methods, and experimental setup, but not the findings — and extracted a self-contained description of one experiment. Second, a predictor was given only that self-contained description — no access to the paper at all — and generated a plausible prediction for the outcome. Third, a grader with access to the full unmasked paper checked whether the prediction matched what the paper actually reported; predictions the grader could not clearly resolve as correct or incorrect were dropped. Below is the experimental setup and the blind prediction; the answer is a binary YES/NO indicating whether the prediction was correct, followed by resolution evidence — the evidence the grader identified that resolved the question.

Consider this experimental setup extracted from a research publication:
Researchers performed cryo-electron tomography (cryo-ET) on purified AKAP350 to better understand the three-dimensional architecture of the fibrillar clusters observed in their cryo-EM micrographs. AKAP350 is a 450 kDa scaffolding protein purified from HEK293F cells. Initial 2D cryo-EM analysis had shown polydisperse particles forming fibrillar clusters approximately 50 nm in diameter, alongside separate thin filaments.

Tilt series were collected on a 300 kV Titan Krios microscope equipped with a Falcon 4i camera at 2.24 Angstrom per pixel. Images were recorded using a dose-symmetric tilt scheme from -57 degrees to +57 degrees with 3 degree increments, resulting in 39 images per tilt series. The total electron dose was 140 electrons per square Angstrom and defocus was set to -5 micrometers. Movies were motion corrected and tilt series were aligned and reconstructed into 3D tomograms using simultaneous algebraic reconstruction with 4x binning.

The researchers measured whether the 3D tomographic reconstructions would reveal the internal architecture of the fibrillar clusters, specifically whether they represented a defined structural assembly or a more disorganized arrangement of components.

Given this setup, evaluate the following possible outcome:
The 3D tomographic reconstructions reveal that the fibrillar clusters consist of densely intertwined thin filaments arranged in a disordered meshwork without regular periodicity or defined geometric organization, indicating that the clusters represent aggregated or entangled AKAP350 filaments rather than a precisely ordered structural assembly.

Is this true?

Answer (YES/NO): NO